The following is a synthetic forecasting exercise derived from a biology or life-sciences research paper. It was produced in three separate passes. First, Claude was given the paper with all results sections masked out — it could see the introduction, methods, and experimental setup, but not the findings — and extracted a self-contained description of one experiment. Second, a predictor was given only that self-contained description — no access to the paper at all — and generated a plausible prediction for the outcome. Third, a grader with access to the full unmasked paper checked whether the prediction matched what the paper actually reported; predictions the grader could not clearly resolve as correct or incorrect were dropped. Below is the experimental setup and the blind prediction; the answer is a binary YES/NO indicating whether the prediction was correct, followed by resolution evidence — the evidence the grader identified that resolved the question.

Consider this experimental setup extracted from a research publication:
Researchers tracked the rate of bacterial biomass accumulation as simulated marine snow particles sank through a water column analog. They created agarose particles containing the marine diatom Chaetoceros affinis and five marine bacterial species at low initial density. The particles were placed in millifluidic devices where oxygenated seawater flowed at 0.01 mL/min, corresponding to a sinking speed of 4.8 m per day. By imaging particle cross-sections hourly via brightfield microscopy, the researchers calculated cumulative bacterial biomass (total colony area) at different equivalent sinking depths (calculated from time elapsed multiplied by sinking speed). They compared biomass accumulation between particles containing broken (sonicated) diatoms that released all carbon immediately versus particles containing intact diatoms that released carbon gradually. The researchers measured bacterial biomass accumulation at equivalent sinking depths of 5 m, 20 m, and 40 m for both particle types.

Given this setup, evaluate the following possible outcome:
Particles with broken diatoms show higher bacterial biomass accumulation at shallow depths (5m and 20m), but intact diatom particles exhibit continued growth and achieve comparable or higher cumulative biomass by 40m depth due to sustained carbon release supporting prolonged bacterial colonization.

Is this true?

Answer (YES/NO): NO